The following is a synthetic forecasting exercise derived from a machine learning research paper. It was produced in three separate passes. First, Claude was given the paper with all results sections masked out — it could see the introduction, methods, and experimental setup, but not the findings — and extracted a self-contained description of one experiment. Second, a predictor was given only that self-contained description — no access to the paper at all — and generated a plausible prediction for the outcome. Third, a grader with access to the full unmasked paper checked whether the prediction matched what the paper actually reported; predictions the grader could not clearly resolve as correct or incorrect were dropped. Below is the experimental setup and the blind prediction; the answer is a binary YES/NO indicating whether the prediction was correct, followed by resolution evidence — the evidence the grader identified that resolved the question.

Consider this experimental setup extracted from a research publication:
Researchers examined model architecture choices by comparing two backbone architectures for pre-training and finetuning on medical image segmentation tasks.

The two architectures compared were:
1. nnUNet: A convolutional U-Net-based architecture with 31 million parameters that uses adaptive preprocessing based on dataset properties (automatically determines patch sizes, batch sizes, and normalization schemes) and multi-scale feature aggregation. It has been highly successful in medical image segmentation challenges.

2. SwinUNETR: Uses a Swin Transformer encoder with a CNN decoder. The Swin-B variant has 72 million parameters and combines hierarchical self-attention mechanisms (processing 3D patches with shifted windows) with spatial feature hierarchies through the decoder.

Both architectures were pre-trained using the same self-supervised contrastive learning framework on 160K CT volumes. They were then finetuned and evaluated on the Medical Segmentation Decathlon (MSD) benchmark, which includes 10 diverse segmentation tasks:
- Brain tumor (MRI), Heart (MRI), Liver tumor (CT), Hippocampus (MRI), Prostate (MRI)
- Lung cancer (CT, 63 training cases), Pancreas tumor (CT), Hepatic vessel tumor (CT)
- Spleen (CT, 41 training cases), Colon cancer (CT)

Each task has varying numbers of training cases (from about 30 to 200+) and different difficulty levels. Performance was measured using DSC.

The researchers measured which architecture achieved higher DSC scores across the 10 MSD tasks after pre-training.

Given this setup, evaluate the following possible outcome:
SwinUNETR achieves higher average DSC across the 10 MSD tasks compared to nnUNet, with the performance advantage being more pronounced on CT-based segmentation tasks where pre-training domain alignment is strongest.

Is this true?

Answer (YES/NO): YES